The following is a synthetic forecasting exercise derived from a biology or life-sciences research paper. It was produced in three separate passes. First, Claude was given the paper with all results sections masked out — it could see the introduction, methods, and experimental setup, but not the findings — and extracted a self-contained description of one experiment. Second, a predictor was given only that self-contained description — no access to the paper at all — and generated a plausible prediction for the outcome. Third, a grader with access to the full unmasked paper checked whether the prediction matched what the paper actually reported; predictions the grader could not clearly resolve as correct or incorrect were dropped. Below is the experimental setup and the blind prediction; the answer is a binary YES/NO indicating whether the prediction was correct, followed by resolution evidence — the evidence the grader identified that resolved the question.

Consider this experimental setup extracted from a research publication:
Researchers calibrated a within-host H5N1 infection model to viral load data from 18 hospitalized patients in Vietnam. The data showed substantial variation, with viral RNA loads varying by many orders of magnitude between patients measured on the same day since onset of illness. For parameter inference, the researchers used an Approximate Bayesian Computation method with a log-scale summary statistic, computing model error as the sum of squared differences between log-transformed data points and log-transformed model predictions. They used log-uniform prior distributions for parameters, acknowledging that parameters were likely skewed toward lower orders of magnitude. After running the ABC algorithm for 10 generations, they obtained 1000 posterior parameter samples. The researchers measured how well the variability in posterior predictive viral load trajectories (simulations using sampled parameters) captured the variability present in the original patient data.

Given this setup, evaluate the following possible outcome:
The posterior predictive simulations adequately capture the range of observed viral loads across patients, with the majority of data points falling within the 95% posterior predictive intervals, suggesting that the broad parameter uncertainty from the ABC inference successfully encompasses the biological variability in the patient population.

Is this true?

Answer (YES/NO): NO